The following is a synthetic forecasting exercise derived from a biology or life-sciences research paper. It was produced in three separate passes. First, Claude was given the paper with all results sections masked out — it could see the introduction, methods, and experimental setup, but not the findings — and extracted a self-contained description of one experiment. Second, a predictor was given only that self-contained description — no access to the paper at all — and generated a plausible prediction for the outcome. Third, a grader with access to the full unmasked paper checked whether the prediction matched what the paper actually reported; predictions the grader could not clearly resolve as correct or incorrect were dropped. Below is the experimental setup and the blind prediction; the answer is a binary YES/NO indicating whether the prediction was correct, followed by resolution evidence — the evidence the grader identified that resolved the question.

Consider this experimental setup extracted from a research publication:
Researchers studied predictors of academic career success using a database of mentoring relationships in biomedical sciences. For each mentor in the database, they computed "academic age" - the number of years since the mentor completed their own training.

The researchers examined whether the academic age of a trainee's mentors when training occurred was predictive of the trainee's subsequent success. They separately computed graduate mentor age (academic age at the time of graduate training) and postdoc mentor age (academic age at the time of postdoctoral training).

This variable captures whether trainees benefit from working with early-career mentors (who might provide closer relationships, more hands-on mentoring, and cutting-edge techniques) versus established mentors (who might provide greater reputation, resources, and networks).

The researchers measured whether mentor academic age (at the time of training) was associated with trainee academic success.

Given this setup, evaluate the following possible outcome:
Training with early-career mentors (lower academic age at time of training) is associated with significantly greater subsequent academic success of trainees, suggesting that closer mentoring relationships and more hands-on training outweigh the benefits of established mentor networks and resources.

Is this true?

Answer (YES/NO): NO